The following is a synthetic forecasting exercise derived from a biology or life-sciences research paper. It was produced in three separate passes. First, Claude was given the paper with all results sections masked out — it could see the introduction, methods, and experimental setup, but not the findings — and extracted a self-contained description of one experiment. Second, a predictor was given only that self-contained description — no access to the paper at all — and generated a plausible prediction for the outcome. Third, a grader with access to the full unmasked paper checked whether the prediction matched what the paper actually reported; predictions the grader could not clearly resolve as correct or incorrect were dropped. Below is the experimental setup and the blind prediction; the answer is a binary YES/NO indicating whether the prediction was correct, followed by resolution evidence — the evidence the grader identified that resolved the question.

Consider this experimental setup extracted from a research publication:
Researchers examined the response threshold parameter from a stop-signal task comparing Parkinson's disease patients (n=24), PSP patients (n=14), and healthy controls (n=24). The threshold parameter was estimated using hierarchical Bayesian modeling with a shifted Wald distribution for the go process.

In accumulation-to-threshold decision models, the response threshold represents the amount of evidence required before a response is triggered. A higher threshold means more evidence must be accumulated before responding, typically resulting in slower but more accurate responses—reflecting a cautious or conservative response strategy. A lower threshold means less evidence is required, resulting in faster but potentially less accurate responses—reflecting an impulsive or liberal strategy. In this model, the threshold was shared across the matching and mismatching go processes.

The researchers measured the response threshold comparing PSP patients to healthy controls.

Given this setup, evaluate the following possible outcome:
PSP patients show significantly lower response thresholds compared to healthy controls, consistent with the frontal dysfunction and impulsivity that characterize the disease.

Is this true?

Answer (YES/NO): YES